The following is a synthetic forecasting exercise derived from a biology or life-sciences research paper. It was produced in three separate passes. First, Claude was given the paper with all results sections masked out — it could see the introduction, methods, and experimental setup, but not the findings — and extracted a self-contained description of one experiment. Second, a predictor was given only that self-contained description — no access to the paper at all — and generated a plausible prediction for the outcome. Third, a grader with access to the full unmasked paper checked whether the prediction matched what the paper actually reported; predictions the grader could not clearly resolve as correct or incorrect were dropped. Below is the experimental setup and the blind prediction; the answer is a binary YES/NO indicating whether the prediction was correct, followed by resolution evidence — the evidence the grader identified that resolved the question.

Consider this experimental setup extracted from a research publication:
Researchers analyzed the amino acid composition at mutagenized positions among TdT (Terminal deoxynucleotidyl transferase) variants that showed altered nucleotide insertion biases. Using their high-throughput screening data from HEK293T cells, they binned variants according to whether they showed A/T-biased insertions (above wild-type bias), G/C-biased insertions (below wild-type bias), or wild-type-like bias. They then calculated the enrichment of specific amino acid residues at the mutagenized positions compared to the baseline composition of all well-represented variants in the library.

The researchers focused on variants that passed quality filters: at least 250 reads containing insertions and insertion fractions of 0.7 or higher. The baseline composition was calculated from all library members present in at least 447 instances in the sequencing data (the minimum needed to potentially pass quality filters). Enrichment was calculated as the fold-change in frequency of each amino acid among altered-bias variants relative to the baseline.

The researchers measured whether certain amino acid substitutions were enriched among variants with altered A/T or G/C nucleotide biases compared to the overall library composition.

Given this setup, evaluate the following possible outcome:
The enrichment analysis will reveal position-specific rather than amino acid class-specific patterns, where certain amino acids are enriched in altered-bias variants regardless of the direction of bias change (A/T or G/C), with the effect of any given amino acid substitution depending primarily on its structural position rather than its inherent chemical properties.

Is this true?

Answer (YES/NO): NO